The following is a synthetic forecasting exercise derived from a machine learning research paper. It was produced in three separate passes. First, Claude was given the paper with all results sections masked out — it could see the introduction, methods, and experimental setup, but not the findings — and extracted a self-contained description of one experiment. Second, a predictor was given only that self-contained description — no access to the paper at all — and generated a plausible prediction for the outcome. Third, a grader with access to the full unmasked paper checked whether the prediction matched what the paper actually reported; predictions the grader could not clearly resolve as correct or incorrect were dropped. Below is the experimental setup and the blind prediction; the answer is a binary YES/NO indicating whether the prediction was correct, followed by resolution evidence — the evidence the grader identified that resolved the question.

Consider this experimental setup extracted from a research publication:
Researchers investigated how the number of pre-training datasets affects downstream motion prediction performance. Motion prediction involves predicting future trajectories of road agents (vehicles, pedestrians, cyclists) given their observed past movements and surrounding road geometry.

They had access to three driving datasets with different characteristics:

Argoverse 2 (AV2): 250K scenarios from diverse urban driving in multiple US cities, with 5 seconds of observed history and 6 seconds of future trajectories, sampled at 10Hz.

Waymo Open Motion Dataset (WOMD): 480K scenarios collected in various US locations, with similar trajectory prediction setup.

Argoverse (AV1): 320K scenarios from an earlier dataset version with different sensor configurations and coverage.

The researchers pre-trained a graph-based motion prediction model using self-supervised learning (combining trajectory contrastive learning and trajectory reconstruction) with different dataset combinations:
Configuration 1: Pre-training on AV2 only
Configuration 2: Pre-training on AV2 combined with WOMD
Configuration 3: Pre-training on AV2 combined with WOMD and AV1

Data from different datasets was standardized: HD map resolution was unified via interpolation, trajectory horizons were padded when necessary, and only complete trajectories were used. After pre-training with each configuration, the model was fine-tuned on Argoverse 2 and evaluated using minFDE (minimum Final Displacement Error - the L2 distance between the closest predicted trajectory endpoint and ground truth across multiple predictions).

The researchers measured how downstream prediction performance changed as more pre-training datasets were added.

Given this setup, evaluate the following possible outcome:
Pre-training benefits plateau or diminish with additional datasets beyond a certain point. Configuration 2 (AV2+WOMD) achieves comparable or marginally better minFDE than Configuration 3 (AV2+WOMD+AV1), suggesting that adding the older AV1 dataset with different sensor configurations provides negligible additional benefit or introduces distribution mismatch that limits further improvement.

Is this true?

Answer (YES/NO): NO